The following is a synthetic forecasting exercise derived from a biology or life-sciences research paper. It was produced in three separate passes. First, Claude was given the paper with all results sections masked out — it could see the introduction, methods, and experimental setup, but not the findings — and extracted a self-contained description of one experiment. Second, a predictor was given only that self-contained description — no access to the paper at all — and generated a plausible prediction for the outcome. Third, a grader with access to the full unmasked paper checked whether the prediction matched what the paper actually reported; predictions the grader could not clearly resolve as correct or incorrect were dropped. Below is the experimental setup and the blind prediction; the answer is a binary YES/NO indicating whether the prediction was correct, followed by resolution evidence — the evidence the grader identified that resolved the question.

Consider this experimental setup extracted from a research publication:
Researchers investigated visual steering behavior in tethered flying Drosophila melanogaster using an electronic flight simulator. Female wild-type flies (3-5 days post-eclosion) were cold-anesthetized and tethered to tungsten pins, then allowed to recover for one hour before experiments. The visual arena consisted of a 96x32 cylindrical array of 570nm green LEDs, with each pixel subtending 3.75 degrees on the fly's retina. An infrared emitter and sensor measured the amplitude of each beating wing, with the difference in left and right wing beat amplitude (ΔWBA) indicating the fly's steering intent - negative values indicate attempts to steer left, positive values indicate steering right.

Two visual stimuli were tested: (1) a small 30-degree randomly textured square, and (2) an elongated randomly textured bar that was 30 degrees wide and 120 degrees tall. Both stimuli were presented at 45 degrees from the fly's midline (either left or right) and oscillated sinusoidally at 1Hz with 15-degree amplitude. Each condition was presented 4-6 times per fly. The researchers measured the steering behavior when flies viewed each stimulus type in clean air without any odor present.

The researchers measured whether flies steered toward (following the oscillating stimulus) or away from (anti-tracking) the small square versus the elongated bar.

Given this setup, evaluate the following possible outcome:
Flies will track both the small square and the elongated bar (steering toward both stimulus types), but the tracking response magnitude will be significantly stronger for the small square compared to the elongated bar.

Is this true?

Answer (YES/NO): NO